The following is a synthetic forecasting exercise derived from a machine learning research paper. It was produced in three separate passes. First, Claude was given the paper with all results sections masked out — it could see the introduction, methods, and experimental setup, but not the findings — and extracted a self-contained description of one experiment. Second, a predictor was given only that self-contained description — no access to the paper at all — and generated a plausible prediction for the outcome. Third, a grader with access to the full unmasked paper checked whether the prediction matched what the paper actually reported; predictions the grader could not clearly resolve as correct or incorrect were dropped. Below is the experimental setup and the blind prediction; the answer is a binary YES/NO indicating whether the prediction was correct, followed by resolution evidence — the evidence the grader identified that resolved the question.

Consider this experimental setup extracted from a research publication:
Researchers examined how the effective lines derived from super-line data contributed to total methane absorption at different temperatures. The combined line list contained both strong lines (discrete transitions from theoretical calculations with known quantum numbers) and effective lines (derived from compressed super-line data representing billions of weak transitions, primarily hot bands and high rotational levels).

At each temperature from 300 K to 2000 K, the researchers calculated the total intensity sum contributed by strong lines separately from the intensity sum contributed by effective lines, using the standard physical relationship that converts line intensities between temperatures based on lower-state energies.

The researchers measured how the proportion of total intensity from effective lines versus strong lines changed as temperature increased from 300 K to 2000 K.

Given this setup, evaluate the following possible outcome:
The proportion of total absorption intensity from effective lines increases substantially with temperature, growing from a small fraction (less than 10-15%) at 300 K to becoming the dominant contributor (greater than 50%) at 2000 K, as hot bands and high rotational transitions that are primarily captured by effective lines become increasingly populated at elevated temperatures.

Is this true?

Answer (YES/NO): NO